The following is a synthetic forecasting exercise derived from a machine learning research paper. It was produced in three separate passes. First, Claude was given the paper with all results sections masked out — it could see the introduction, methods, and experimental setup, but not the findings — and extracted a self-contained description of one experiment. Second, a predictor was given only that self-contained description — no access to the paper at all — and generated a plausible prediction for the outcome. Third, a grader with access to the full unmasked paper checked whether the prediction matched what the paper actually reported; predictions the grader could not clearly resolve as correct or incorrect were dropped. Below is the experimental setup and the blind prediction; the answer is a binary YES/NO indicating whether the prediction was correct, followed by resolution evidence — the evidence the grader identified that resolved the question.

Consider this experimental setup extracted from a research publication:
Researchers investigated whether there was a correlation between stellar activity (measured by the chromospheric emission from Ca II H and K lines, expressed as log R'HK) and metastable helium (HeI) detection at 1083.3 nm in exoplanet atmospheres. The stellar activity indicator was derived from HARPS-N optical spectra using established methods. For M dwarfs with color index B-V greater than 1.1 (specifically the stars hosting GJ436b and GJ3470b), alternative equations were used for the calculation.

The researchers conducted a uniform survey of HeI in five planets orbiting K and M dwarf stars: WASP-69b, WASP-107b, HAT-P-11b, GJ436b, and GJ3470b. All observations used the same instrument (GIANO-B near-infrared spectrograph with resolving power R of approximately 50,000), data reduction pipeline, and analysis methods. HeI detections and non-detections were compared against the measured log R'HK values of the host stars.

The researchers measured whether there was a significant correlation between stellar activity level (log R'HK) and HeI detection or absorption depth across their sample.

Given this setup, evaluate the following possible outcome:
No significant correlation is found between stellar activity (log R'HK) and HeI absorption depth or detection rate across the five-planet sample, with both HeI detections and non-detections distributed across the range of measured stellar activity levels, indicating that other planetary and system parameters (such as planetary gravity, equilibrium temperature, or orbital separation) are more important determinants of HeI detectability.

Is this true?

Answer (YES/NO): NO